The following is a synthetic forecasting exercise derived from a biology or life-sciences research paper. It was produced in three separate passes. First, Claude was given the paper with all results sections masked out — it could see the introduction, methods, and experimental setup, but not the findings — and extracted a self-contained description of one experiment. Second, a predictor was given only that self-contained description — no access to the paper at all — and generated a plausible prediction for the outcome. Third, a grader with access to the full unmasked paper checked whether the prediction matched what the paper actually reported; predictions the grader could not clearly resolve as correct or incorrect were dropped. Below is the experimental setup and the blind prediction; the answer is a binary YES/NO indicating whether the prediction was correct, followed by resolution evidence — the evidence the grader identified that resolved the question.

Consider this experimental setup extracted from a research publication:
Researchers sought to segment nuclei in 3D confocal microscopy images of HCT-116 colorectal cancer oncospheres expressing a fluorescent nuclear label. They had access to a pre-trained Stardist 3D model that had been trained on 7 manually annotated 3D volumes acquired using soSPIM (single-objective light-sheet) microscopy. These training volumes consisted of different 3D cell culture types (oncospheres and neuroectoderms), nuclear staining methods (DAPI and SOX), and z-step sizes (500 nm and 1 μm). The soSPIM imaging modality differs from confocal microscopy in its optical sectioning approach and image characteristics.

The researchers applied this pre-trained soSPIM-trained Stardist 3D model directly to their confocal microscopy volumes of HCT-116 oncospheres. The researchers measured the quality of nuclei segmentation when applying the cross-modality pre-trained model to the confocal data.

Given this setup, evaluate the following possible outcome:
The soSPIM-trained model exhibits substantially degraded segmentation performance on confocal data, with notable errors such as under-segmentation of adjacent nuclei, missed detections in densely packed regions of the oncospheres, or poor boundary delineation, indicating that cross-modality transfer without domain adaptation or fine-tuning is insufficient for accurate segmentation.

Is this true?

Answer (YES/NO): NO